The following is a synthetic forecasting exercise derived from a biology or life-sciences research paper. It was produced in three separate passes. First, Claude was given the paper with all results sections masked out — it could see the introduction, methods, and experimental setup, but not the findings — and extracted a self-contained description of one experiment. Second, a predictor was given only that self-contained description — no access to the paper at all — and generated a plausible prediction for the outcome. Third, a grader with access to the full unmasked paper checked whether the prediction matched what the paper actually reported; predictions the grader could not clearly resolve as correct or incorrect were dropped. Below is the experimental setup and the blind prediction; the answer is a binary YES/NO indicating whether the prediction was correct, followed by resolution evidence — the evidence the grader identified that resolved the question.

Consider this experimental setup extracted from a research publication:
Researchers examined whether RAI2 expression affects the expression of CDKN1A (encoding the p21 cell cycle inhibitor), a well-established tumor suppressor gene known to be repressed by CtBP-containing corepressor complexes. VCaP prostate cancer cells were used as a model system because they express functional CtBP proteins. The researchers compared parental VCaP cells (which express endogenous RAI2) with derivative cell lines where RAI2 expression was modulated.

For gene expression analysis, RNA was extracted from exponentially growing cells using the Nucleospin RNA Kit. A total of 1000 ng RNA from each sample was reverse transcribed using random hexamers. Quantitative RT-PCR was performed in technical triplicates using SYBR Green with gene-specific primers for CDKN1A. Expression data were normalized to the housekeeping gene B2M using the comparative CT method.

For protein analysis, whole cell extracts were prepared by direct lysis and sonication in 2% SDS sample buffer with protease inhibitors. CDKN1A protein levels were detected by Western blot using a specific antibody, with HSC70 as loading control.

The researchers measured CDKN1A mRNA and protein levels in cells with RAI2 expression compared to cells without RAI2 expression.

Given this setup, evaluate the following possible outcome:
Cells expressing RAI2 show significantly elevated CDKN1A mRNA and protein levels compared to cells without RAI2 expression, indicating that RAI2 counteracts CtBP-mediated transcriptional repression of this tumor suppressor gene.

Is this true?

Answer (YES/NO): YES